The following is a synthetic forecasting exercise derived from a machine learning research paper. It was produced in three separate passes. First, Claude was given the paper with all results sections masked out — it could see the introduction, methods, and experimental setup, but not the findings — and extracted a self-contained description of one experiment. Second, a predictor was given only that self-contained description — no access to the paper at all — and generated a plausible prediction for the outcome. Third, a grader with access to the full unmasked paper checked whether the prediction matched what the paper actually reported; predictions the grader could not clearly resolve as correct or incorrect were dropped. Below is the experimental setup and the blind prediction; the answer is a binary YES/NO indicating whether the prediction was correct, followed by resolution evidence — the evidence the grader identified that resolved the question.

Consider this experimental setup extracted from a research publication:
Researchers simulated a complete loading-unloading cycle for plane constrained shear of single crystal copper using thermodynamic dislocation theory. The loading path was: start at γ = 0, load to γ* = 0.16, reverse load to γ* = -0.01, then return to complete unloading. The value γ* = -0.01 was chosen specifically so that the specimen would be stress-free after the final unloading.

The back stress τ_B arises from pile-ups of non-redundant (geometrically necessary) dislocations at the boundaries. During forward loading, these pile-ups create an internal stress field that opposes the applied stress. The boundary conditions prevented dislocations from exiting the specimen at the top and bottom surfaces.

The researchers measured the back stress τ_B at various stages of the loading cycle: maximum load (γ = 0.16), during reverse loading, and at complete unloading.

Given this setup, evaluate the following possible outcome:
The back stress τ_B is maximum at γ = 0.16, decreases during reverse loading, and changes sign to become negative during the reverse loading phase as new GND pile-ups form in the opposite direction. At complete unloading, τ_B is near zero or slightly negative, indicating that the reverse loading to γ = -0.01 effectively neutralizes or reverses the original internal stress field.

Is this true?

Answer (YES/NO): NO